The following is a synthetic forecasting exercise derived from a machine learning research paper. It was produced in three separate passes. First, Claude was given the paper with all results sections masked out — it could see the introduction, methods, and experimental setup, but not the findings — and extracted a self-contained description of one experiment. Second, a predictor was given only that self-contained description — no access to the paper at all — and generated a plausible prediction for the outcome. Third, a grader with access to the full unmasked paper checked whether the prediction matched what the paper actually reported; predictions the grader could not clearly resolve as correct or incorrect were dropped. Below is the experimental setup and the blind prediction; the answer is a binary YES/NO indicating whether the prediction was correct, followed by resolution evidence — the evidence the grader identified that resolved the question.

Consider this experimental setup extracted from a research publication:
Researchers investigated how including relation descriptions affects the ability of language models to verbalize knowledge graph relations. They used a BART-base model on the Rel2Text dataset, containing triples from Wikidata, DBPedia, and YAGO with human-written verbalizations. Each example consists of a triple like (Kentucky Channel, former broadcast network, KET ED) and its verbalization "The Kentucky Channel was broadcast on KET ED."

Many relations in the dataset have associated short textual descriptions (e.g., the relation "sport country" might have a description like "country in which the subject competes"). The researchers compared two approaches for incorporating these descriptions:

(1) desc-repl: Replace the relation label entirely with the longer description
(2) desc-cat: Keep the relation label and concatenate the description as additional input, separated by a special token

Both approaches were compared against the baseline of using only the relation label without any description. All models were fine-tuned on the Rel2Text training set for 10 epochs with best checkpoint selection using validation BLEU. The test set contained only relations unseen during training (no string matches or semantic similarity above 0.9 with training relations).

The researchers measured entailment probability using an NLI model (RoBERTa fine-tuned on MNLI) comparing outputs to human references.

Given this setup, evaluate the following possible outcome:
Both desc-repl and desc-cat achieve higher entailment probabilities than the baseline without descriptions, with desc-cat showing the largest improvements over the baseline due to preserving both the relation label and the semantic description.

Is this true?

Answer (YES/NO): NO